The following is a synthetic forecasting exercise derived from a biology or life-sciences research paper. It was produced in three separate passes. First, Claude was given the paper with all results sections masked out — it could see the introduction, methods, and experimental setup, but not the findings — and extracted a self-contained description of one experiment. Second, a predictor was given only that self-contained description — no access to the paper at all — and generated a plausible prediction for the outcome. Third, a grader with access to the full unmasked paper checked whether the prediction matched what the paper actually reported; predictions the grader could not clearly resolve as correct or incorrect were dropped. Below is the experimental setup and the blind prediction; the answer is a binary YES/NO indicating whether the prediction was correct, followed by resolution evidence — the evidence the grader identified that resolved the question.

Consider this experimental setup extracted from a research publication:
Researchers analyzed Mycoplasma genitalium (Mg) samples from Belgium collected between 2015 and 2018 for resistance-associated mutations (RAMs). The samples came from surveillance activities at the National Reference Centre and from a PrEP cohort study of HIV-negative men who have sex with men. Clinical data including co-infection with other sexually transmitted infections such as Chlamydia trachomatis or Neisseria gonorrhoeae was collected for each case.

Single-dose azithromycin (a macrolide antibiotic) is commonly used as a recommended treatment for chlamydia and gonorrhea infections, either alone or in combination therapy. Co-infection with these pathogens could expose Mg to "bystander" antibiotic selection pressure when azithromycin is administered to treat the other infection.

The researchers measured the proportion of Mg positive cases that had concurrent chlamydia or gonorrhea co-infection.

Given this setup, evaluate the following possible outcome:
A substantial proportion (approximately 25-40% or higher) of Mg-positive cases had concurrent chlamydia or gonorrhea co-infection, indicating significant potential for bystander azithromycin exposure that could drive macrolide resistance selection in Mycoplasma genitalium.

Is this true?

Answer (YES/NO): NO